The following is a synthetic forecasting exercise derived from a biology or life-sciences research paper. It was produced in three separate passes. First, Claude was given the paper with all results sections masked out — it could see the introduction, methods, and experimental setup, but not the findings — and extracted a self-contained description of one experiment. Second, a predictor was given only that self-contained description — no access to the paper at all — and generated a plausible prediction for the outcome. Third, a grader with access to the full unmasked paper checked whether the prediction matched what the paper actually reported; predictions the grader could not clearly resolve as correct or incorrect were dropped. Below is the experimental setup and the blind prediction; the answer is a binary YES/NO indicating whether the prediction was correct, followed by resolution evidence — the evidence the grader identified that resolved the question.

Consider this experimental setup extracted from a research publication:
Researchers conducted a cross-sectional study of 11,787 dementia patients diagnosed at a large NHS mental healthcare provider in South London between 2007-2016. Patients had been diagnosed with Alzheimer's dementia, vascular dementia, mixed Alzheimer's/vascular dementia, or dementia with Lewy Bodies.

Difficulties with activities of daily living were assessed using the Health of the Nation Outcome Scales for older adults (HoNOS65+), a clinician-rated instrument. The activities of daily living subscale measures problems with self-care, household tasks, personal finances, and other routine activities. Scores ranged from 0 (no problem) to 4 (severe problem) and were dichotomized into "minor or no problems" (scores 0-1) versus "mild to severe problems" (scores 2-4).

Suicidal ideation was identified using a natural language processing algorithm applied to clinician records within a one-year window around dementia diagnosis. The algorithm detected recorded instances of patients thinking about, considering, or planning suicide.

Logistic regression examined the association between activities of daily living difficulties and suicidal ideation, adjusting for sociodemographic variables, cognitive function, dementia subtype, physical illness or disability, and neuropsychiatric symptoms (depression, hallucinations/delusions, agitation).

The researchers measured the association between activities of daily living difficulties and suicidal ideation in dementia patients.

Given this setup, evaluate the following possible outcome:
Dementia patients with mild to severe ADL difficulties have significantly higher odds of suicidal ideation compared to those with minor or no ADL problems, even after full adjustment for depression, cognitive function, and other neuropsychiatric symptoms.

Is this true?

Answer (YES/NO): NO